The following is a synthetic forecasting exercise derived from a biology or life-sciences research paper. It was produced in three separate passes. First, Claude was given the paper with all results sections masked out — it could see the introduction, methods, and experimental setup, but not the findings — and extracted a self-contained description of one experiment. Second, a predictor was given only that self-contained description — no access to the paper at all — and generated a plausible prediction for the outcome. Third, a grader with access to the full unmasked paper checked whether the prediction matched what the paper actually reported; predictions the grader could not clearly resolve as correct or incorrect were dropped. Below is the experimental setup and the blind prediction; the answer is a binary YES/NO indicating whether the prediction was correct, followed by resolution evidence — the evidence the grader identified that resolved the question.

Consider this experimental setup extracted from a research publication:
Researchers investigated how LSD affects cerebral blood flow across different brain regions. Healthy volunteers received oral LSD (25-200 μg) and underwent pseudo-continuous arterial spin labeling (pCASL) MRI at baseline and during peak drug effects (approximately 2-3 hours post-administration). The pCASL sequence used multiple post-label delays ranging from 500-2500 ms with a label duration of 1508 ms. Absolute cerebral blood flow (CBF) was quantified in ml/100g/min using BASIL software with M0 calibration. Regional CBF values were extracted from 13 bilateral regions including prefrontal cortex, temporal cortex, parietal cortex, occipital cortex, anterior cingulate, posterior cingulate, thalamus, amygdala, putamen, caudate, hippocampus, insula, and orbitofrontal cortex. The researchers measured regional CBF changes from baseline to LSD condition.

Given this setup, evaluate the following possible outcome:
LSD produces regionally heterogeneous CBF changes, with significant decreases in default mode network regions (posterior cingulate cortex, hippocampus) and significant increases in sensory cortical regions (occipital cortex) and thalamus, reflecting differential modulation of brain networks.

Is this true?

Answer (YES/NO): NO